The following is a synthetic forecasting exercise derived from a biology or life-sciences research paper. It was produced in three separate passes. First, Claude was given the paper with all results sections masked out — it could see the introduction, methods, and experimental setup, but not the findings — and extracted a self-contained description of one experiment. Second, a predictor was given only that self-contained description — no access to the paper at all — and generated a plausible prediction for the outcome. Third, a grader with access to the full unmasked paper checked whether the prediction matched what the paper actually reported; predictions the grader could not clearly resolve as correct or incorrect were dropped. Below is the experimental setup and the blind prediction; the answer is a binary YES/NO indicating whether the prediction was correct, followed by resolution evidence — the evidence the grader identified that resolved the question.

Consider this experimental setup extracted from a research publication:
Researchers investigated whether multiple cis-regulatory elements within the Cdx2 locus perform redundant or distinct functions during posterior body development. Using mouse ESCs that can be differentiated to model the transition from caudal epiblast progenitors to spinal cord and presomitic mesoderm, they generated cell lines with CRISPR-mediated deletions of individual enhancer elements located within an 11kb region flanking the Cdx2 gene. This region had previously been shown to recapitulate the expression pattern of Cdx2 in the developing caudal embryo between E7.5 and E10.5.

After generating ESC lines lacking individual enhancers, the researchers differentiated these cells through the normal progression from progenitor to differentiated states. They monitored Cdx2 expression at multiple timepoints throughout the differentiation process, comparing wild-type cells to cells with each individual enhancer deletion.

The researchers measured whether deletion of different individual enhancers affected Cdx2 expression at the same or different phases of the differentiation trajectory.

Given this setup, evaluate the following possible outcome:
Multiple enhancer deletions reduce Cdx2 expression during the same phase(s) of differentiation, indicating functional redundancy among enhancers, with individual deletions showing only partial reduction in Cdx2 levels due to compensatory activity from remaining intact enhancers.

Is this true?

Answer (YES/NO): NO